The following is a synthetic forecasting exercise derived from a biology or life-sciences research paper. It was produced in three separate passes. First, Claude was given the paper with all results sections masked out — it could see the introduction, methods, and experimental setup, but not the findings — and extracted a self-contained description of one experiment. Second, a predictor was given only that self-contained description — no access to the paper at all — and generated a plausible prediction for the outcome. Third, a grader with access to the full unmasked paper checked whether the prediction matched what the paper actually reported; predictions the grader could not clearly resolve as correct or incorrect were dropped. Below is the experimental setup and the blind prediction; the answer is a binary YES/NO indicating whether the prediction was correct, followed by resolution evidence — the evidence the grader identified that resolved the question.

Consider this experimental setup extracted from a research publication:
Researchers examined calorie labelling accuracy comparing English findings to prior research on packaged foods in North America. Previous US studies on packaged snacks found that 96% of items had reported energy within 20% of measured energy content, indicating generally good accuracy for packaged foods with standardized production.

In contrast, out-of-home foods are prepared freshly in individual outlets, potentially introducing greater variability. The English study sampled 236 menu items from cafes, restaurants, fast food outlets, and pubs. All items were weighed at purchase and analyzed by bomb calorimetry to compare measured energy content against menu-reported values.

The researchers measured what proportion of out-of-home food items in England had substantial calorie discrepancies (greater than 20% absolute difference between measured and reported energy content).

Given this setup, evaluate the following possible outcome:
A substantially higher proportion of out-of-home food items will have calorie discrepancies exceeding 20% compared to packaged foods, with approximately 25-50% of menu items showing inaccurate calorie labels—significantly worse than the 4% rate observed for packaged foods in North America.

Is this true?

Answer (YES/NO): YES